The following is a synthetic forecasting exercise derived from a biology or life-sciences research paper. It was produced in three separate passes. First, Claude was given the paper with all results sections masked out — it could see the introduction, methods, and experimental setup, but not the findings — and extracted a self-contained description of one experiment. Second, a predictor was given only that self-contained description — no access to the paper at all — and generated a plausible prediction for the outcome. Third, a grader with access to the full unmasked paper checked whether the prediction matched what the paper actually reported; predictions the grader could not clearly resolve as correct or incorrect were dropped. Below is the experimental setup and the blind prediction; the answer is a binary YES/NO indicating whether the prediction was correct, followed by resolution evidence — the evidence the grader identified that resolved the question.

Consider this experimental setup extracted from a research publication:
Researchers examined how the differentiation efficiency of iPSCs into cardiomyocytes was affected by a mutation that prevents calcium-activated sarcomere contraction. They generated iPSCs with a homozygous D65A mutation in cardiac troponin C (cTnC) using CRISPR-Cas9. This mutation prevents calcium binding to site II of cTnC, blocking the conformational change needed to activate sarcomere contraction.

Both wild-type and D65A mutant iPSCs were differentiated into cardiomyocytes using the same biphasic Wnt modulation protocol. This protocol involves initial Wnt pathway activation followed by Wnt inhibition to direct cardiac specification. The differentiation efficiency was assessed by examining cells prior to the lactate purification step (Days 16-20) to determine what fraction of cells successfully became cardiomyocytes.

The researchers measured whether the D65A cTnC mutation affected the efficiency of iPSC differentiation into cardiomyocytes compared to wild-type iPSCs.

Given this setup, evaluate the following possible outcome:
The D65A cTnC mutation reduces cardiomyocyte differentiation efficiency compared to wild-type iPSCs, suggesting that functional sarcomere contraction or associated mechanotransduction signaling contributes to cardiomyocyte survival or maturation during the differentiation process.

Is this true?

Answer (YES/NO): NO